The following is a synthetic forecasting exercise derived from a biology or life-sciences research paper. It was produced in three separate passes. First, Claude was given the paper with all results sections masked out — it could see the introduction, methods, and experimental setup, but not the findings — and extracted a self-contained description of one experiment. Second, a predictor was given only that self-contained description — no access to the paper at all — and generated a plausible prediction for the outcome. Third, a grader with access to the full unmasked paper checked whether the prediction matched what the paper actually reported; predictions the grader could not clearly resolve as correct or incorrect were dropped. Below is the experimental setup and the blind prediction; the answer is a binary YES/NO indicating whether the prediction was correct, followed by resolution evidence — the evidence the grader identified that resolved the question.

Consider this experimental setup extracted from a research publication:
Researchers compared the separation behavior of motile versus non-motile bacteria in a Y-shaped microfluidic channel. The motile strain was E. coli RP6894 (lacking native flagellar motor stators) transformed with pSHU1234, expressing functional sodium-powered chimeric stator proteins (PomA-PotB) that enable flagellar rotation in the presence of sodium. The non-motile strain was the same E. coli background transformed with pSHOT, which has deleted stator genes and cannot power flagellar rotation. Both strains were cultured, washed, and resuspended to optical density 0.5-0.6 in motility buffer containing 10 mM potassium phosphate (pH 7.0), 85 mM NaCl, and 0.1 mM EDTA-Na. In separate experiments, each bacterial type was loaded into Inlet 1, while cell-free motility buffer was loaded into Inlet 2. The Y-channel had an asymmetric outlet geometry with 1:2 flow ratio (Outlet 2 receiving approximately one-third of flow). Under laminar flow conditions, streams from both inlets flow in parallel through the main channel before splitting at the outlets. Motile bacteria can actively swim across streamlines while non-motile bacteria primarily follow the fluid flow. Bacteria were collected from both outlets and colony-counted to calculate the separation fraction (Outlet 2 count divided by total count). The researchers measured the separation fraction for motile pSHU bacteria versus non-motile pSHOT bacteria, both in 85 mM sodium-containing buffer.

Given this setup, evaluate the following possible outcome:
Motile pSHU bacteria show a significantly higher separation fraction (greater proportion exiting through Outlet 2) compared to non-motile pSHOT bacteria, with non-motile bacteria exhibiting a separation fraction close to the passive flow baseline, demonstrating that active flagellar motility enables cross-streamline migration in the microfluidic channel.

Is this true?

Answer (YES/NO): YES